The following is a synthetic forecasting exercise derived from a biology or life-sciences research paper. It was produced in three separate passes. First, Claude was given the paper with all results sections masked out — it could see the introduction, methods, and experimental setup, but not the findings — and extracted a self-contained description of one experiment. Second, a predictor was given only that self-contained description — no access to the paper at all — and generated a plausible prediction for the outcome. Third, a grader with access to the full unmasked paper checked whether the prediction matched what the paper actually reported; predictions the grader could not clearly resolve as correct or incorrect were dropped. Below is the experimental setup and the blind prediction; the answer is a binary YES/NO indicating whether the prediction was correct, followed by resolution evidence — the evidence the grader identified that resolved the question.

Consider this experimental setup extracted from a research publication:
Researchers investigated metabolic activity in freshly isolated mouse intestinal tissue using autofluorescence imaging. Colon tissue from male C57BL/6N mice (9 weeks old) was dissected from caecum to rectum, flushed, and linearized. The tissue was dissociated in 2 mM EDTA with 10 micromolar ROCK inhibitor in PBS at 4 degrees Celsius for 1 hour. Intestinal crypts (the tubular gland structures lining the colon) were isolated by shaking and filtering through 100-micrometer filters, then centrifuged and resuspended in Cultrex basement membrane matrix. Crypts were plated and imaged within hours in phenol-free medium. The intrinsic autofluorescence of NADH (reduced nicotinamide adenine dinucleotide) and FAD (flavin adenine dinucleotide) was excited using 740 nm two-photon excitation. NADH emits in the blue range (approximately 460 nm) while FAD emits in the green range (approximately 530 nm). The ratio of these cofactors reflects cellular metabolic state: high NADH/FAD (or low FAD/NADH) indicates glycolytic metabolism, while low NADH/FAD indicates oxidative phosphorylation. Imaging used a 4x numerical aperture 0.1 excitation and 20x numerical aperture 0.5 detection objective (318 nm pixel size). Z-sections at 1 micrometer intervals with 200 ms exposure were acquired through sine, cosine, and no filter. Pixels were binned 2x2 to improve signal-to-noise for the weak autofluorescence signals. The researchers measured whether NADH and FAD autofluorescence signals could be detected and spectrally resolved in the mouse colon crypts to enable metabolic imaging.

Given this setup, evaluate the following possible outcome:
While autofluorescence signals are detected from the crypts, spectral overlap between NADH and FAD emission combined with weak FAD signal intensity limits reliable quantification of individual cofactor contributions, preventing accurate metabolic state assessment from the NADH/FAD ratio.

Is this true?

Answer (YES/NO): NO